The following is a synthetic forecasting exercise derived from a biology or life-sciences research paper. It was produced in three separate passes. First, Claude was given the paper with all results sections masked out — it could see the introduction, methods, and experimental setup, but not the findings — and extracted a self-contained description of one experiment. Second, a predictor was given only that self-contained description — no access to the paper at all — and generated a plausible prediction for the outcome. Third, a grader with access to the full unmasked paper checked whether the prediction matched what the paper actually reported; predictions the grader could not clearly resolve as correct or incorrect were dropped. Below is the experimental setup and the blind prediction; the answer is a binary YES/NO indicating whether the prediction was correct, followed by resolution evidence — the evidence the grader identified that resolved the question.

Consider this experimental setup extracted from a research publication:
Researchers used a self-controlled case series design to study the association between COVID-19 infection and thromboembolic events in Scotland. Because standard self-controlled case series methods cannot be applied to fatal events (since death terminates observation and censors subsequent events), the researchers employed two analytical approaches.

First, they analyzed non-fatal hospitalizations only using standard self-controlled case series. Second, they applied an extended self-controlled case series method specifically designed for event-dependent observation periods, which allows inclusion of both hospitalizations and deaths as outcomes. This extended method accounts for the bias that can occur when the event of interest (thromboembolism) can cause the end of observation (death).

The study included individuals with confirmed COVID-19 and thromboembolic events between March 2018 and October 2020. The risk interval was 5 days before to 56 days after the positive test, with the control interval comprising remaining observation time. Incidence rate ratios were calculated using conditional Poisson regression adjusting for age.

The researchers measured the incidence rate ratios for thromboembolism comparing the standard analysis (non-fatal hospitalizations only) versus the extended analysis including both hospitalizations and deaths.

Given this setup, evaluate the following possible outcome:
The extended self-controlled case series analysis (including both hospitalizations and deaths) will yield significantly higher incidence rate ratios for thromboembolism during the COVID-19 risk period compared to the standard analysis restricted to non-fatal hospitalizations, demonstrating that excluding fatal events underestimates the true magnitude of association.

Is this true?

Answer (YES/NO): NO